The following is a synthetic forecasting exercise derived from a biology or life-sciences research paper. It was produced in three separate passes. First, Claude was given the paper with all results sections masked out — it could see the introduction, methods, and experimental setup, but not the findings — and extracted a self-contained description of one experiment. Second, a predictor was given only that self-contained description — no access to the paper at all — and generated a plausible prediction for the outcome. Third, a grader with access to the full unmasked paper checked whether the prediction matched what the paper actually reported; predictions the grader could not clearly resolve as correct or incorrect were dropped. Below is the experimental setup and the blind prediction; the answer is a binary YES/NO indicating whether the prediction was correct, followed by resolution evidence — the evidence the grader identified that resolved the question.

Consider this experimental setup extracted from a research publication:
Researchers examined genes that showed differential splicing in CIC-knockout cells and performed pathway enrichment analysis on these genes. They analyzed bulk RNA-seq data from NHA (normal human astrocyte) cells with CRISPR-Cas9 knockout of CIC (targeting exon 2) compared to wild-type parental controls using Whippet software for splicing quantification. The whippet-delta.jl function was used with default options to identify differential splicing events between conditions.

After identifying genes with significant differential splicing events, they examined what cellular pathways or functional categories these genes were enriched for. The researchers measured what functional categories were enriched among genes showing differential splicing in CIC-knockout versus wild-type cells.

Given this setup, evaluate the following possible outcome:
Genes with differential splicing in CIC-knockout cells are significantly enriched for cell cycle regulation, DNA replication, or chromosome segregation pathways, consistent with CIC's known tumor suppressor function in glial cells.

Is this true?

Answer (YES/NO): YES